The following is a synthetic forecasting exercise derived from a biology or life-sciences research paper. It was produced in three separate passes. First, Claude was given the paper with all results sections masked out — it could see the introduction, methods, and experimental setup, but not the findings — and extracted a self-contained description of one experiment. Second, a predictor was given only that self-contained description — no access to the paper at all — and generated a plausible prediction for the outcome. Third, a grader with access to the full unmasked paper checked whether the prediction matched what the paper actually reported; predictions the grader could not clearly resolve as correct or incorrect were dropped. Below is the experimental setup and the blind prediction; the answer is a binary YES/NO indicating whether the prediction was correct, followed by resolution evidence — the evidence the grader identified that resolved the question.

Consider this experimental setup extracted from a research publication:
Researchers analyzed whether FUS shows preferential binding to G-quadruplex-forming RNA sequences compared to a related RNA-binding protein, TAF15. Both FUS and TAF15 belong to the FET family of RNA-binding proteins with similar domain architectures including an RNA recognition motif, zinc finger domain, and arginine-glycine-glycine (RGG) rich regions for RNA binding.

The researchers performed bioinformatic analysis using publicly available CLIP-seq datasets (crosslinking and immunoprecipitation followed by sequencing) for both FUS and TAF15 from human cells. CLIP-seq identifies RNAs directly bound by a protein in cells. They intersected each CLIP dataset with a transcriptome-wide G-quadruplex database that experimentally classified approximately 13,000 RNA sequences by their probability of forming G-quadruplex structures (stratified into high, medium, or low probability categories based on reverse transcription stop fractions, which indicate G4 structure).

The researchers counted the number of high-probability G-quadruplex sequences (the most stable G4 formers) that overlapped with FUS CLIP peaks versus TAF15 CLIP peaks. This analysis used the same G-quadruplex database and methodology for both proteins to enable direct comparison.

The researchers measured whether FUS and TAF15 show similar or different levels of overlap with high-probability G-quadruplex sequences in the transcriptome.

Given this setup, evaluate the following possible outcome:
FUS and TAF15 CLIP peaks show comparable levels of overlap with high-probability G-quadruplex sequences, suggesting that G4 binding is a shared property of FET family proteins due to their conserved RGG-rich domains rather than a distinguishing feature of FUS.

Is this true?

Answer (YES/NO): NO